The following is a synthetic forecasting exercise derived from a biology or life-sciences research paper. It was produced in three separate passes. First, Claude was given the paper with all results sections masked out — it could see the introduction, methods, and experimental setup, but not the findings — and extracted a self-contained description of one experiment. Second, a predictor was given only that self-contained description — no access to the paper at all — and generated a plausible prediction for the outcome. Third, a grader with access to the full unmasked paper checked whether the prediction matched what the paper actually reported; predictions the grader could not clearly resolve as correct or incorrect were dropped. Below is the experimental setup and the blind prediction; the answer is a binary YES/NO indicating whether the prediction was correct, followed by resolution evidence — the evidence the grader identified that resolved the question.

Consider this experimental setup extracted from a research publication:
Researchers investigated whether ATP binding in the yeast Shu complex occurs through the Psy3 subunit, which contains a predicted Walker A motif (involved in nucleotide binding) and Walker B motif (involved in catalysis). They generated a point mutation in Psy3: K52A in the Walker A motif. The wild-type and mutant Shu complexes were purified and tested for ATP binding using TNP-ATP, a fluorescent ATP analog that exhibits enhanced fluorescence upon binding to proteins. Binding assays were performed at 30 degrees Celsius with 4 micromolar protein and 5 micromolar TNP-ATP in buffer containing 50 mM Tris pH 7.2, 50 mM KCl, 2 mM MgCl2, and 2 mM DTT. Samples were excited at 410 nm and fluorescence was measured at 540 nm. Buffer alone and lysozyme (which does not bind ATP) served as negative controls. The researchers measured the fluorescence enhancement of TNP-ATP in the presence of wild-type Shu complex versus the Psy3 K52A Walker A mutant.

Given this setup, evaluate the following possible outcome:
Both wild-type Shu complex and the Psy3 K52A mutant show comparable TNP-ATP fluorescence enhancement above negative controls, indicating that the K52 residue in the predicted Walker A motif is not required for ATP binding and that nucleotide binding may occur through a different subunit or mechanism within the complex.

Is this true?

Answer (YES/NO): NO